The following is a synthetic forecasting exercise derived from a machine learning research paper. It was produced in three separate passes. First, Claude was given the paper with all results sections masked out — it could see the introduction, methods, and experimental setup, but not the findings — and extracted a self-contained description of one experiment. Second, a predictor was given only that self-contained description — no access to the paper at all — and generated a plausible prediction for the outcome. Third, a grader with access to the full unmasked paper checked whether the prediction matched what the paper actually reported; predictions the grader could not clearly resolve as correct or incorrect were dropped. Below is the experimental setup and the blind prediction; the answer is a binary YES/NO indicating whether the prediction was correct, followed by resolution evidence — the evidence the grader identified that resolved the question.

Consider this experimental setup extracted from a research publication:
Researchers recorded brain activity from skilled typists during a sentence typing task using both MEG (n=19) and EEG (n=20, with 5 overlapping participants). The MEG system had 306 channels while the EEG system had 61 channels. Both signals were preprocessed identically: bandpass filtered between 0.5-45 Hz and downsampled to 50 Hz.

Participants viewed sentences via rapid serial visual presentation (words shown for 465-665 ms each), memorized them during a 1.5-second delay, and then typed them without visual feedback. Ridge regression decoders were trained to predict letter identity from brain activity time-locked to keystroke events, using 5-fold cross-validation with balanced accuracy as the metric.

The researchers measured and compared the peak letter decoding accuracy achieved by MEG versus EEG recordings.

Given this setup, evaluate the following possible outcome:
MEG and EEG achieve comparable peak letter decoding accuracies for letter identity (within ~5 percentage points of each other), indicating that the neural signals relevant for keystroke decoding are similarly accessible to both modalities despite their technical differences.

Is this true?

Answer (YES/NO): NO